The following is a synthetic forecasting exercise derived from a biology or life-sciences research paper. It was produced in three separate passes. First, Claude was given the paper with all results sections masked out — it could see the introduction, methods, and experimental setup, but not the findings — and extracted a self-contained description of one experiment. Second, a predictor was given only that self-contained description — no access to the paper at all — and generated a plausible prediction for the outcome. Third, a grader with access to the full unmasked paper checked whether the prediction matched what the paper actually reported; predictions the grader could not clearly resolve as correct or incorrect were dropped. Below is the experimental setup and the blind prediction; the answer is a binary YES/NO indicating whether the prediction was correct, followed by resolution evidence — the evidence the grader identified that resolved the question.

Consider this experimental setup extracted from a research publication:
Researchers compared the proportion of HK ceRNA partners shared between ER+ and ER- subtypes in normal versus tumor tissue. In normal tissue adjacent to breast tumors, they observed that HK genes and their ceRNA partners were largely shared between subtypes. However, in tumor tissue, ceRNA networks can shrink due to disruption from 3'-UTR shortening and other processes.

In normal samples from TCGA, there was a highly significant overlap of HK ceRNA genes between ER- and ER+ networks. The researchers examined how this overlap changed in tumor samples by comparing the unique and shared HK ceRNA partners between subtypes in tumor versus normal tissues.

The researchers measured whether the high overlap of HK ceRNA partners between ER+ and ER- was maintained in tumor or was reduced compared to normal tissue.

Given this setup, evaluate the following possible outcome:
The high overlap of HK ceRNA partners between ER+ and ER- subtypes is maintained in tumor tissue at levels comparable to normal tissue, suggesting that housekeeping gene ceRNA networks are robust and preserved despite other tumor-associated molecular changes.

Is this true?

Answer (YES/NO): NO